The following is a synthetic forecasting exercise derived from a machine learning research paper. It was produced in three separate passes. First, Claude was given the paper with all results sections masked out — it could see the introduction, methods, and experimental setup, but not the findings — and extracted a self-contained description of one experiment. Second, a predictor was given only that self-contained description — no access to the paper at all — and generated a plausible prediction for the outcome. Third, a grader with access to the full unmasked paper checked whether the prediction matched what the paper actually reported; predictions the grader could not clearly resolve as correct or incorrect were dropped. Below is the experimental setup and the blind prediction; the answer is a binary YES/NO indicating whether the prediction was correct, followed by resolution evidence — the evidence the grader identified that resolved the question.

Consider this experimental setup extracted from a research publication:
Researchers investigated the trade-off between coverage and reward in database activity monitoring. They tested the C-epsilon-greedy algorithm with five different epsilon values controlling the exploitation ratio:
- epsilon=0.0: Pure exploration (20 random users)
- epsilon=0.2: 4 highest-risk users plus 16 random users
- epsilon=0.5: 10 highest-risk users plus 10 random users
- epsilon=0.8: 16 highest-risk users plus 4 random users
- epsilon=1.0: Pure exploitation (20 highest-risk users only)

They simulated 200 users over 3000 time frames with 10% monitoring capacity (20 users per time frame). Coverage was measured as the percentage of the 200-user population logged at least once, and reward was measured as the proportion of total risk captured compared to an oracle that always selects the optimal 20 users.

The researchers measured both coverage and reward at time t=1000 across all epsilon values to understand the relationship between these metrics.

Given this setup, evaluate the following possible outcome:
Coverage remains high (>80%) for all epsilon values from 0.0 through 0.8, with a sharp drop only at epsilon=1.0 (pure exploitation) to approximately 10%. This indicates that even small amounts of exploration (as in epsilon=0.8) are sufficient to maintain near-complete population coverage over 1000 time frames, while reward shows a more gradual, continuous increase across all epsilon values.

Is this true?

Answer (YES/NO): NO